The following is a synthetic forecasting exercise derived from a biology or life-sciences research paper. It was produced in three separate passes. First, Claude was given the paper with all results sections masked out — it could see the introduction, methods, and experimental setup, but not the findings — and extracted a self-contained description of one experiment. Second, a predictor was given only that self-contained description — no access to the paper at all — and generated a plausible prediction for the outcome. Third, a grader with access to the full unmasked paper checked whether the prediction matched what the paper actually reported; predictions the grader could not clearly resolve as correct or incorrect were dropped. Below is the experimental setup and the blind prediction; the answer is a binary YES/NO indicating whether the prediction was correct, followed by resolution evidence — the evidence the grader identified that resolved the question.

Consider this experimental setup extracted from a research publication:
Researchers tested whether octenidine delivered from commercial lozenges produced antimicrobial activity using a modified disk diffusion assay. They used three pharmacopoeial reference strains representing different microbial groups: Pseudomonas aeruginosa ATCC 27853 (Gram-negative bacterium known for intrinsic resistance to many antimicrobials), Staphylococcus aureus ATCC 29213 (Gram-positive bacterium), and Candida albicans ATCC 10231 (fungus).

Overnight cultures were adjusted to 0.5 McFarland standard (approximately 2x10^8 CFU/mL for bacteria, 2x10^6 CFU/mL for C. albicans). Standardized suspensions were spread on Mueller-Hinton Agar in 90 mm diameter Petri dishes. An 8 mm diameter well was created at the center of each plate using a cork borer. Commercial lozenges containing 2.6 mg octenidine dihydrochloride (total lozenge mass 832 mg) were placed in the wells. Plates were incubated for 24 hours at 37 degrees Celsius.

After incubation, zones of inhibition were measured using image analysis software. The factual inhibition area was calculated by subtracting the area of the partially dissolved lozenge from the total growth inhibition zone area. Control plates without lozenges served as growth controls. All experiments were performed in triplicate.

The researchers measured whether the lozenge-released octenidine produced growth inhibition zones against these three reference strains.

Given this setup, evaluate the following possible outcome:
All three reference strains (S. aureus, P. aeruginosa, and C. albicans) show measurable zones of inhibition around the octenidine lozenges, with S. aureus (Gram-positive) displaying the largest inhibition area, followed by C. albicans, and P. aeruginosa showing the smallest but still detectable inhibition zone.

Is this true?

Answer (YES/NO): NO